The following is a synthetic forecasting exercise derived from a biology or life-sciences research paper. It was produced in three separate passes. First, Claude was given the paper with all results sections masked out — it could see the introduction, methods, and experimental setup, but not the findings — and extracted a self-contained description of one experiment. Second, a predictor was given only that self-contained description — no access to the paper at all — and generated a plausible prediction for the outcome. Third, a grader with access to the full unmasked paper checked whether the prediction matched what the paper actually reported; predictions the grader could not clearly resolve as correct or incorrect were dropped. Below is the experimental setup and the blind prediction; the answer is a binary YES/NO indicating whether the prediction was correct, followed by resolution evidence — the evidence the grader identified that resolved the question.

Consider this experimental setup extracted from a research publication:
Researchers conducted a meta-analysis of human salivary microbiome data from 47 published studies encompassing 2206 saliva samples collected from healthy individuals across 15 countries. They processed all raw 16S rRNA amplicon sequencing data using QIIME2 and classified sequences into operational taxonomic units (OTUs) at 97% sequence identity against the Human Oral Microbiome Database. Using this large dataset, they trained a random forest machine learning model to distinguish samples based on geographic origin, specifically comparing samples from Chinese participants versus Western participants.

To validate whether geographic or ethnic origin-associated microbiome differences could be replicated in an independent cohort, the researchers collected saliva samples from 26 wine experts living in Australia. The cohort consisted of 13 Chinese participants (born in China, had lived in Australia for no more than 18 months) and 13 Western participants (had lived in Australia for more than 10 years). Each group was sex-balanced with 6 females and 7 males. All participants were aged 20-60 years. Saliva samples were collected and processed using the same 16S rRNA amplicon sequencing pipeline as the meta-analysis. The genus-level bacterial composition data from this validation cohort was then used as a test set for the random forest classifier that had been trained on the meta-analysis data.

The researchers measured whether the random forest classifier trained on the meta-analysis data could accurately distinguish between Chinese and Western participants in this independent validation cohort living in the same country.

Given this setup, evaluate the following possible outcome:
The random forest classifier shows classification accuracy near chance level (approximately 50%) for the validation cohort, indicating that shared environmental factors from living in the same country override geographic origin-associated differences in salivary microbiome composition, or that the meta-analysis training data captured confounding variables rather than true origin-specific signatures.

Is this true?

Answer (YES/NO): YES